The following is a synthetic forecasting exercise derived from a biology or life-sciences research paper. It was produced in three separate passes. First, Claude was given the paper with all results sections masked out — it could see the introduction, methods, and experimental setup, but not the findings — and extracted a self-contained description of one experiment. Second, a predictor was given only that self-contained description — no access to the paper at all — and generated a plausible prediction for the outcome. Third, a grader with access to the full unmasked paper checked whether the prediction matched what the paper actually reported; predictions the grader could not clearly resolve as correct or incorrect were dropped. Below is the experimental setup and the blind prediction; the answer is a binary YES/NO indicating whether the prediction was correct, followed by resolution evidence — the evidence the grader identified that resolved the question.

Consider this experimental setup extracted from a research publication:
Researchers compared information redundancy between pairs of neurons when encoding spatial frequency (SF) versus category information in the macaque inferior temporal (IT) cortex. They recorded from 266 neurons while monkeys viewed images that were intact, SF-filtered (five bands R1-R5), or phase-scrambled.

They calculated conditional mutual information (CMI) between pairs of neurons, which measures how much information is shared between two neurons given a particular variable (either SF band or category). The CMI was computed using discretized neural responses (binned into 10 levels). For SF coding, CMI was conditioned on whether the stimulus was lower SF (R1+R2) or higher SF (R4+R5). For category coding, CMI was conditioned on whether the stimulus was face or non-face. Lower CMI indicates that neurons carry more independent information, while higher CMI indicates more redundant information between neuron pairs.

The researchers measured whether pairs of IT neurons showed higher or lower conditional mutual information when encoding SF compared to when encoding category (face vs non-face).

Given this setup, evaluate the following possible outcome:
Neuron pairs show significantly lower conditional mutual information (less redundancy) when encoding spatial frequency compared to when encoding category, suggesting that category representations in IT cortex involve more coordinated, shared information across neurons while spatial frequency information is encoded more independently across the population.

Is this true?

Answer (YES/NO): YES